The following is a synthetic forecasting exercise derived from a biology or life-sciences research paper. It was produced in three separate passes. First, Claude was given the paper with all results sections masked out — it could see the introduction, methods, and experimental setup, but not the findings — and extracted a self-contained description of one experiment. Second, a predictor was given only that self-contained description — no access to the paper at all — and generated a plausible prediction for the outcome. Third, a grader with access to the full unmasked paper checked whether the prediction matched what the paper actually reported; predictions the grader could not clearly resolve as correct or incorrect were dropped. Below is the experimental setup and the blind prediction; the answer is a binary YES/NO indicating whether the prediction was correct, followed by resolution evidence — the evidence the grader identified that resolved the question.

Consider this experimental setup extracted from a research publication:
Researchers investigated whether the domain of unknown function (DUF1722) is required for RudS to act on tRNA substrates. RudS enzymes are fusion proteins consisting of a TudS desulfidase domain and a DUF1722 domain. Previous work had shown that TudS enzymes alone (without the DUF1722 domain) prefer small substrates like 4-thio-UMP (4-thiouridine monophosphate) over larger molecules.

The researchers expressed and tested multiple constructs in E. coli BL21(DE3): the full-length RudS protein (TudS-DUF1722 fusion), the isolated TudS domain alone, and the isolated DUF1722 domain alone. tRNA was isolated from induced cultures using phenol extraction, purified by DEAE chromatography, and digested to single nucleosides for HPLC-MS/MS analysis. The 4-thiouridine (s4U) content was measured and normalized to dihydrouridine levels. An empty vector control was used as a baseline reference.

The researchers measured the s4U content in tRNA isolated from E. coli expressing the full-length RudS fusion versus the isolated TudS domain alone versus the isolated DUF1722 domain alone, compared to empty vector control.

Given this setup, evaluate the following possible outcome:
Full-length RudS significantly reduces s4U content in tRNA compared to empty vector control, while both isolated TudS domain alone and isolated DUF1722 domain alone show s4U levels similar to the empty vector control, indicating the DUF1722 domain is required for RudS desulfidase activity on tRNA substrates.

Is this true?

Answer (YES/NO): YES